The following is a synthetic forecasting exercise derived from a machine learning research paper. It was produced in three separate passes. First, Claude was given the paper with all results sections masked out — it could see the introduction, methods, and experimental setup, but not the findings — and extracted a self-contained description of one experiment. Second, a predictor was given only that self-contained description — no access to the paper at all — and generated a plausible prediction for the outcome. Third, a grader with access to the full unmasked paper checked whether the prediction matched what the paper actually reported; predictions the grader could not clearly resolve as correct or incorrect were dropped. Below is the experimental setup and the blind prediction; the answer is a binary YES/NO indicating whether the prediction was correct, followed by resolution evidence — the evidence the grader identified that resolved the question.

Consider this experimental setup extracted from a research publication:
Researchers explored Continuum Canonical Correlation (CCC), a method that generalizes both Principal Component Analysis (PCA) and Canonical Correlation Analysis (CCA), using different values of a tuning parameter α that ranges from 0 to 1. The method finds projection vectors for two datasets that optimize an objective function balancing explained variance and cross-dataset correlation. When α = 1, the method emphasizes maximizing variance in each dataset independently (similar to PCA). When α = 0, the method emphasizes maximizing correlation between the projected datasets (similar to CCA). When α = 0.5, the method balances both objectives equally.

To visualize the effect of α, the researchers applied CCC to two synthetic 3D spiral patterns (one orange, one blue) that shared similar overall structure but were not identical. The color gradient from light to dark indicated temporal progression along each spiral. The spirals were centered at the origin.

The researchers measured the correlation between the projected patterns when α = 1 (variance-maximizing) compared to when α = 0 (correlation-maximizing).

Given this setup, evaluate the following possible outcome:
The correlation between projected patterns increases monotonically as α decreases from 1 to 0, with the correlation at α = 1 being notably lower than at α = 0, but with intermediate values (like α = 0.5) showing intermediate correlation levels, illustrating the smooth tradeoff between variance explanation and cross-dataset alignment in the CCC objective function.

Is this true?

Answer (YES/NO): YES